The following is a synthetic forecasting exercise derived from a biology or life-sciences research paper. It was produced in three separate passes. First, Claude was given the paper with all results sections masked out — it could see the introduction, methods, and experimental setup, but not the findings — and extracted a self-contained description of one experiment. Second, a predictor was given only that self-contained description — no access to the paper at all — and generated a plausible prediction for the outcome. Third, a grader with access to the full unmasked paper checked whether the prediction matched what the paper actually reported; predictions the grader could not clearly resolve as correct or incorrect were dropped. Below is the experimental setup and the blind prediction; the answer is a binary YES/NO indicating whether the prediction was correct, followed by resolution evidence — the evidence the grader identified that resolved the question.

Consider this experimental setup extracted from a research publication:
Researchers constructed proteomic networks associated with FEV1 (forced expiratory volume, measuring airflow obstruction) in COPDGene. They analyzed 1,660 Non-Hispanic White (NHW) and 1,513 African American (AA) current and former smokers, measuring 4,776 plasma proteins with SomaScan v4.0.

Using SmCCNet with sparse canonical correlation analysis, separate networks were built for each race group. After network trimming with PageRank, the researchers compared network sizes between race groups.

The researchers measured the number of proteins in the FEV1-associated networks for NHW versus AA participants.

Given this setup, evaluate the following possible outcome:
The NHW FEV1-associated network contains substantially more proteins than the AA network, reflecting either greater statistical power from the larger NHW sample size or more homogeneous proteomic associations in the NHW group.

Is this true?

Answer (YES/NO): NO